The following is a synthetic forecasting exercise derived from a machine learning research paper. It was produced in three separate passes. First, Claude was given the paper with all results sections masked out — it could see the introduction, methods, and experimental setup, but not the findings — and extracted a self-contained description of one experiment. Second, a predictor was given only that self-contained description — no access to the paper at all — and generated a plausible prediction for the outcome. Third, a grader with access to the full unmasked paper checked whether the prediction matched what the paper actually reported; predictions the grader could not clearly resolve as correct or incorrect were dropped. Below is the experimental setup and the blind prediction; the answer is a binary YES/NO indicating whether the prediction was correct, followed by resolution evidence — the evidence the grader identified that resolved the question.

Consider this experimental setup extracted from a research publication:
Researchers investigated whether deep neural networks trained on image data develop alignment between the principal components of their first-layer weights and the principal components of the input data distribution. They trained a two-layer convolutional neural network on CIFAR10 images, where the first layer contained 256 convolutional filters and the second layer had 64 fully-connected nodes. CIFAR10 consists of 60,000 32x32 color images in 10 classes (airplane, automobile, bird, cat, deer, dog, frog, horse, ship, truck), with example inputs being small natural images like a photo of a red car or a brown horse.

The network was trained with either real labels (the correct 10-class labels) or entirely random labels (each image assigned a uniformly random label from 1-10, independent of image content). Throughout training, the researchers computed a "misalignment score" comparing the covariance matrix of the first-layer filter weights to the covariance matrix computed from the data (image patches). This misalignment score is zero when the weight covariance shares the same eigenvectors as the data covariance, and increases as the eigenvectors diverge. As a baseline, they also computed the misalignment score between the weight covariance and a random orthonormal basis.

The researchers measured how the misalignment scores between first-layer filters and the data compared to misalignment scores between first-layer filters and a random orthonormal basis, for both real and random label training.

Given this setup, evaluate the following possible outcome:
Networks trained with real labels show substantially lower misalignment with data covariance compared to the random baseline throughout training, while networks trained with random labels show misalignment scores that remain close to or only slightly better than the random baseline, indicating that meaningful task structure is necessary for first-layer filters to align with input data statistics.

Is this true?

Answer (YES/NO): NO